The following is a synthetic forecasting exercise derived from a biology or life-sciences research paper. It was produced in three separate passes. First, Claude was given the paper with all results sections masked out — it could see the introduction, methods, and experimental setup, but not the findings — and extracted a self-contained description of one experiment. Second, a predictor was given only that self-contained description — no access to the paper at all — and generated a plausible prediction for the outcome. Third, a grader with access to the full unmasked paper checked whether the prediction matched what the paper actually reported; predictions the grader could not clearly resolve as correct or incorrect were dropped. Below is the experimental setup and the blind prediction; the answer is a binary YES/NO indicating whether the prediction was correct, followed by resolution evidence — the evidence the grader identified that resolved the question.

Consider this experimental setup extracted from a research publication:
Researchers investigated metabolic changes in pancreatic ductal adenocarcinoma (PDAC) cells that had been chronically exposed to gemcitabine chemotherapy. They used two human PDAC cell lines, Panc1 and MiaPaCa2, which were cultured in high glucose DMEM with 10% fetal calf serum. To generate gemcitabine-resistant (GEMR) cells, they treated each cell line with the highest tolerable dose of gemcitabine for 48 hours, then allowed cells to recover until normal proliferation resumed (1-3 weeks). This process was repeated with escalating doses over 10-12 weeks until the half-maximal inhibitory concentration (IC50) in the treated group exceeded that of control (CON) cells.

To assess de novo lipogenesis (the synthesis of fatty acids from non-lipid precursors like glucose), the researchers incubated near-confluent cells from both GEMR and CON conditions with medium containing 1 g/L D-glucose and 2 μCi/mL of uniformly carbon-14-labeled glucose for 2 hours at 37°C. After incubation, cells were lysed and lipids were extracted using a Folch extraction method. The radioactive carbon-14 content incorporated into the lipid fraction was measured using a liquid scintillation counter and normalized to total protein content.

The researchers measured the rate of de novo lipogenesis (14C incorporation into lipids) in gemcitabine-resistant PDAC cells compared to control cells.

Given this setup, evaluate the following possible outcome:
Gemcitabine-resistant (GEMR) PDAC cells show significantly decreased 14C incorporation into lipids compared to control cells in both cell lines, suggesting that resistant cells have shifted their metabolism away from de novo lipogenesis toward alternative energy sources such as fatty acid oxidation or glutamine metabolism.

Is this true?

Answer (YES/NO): NO